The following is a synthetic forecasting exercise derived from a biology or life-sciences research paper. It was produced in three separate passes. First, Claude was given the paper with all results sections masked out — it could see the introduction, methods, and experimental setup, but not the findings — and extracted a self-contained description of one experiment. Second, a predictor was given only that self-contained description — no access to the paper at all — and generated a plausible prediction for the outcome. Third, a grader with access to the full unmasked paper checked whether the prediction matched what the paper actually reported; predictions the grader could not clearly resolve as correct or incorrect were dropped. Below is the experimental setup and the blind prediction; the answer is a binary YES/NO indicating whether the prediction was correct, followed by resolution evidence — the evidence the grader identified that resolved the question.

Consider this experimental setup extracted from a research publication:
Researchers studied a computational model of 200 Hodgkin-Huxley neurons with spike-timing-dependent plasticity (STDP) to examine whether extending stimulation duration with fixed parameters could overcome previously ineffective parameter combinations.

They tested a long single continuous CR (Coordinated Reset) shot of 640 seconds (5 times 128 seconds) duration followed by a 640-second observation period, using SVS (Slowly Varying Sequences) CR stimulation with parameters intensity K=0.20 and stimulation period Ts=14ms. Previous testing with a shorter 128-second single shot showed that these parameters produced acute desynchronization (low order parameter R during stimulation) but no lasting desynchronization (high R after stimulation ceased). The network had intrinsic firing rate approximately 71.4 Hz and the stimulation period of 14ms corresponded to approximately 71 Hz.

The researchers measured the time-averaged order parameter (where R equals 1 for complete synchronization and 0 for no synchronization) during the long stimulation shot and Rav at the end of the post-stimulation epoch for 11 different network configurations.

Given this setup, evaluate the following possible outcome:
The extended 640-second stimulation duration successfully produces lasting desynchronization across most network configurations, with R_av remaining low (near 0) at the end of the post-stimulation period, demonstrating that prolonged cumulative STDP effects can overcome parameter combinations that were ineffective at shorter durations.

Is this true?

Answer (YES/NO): NO